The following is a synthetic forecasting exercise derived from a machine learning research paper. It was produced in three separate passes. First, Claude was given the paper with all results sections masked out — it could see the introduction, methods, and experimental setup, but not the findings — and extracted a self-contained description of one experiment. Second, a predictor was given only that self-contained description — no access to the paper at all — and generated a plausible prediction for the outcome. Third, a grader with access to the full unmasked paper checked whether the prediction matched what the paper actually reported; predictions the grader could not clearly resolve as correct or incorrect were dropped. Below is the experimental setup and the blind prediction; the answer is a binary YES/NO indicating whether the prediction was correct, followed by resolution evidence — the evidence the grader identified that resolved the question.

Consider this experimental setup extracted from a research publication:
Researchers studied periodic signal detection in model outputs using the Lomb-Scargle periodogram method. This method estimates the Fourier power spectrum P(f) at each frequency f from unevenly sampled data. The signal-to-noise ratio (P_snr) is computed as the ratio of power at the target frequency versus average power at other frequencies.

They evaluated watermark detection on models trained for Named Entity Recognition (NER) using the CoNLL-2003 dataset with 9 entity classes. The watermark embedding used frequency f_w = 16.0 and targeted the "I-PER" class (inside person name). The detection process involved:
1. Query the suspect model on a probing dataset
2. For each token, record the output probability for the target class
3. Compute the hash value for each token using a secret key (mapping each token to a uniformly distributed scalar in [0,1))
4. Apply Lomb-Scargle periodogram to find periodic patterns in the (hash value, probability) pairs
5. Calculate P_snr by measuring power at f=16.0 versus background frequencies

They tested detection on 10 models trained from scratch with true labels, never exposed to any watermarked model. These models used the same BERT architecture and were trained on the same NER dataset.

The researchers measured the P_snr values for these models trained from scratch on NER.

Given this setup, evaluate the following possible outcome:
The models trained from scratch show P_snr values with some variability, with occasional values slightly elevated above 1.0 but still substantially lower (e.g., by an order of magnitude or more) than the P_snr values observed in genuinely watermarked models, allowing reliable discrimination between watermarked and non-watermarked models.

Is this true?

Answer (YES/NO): NO